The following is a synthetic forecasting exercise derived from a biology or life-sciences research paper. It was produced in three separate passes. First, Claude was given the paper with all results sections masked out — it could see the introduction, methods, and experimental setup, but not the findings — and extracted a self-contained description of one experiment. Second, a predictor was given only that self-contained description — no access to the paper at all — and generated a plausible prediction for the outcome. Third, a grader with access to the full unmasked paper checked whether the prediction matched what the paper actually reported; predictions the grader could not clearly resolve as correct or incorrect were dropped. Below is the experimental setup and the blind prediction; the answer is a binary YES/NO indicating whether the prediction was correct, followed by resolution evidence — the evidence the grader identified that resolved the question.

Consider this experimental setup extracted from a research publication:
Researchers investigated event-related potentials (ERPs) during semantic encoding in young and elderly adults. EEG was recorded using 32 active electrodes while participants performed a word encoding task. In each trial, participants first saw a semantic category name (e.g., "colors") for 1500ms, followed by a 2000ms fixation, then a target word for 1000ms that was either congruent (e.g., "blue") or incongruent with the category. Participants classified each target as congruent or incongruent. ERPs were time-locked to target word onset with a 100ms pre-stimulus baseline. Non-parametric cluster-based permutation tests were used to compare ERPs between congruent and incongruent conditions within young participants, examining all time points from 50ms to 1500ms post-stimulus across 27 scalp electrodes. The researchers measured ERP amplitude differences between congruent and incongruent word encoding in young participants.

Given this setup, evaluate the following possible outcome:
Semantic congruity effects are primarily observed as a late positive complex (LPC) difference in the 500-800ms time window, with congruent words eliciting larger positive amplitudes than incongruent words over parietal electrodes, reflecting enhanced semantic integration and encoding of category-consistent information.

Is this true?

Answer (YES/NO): NO